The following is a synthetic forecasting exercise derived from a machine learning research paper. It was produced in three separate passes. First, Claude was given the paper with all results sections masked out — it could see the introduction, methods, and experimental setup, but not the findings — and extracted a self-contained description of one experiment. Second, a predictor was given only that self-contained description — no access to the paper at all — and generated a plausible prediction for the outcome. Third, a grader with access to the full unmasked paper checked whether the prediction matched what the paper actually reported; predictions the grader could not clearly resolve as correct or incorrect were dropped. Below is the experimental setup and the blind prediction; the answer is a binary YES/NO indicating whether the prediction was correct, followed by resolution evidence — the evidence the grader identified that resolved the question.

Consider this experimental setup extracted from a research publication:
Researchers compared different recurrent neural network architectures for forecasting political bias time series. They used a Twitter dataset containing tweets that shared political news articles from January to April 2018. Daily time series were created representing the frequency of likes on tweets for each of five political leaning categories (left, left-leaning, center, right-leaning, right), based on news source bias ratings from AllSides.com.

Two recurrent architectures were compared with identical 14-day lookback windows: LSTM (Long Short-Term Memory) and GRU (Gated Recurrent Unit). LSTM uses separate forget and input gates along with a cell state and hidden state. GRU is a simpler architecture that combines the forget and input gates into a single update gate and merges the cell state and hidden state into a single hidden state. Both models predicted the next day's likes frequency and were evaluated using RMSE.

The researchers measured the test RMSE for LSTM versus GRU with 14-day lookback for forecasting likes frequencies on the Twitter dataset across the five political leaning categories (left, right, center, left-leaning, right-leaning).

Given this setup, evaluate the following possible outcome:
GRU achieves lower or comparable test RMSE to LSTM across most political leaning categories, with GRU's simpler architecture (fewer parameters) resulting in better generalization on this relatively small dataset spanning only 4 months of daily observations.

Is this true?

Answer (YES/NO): YES